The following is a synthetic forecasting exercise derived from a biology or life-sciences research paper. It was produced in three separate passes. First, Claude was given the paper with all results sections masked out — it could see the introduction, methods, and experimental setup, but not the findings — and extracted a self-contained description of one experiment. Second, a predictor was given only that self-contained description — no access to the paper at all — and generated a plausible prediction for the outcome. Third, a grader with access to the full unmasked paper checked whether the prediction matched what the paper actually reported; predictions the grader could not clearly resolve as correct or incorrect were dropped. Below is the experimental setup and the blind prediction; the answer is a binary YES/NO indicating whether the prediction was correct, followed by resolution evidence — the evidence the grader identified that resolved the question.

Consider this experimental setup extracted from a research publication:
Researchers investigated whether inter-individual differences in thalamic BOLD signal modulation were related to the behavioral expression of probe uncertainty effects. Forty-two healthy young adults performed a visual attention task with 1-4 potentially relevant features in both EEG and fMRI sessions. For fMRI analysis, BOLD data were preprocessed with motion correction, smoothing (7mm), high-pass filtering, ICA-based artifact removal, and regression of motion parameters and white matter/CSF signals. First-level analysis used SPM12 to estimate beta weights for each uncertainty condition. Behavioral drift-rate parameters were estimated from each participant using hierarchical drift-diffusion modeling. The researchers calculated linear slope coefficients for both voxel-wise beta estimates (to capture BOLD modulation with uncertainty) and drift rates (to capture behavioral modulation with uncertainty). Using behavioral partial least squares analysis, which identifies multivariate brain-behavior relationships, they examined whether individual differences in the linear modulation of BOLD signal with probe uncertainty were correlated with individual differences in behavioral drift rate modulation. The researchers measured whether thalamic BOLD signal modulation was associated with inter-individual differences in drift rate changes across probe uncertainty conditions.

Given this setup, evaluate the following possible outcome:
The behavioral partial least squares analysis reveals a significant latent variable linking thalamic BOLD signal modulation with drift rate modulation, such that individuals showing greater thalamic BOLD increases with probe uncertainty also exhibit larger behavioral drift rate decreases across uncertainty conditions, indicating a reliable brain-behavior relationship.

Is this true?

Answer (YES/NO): YES